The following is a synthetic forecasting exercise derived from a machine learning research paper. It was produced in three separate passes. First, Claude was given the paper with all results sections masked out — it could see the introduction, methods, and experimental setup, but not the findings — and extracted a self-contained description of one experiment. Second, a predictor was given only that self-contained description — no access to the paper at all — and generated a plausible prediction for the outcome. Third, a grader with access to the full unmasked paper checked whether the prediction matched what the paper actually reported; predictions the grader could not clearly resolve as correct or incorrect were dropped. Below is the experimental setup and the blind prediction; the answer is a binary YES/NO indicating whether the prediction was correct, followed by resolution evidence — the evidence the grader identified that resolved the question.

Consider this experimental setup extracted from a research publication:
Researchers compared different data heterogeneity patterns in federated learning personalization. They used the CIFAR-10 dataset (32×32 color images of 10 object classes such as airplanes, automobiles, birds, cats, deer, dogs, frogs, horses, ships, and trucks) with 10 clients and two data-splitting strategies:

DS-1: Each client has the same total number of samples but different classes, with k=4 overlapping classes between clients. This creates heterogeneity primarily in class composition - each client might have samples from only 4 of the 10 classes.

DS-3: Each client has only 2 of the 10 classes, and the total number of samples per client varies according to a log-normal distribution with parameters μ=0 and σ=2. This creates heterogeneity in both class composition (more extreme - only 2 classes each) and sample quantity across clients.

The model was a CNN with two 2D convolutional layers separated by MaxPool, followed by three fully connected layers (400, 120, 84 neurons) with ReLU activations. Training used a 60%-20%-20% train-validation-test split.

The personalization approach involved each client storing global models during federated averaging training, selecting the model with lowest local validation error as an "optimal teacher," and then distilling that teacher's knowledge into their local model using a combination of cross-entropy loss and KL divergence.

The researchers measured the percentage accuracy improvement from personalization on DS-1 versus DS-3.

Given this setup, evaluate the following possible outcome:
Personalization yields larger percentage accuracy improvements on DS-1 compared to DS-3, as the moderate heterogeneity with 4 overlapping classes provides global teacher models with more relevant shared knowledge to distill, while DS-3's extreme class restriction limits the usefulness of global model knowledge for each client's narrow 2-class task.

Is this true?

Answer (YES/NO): YES